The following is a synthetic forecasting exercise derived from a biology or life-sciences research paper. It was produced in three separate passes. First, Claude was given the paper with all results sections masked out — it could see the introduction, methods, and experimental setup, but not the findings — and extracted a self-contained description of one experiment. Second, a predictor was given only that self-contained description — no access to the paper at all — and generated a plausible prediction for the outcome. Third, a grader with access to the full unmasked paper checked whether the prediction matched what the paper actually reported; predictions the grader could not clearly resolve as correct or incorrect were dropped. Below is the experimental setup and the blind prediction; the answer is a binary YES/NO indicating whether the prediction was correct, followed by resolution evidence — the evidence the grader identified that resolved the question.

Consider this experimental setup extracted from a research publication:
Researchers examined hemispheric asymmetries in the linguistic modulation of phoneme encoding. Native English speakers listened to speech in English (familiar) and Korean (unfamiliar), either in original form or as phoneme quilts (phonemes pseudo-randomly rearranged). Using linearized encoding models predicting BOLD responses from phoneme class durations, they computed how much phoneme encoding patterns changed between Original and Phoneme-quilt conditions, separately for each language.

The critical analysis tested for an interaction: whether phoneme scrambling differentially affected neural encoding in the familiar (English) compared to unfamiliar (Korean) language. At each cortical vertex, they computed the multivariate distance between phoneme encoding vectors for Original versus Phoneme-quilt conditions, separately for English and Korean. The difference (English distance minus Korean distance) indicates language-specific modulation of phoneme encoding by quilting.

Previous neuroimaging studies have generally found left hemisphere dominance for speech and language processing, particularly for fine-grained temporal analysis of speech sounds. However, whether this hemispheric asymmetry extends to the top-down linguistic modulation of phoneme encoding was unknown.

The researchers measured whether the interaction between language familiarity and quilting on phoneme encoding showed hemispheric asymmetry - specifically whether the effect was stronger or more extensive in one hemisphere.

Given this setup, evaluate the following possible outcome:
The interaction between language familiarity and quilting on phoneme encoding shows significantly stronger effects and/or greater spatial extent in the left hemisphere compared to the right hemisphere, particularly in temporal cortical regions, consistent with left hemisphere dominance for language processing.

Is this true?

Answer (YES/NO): NO